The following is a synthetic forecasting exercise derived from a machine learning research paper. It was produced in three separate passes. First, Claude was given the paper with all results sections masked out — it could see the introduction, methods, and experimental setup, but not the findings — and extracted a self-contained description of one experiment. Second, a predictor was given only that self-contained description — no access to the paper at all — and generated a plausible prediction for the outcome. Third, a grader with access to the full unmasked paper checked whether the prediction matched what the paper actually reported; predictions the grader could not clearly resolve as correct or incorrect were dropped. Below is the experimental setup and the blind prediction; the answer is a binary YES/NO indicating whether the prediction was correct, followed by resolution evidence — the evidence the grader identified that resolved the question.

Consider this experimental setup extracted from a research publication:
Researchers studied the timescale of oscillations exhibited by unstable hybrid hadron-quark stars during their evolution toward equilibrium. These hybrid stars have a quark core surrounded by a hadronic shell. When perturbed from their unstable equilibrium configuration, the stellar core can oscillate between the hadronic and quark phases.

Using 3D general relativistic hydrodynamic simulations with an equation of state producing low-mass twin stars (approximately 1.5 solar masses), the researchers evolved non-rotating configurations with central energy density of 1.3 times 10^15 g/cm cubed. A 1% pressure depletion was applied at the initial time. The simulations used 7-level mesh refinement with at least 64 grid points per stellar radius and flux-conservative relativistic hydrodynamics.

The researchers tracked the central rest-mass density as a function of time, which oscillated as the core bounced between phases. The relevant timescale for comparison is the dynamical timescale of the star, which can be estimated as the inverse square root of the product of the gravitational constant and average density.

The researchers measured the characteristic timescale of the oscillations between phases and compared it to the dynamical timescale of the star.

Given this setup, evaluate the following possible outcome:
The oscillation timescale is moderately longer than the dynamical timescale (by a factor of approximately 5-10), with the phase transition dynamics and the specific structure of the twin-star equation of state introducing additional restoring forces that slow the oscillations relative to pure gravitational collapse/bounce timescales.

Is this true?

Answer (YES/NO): NO